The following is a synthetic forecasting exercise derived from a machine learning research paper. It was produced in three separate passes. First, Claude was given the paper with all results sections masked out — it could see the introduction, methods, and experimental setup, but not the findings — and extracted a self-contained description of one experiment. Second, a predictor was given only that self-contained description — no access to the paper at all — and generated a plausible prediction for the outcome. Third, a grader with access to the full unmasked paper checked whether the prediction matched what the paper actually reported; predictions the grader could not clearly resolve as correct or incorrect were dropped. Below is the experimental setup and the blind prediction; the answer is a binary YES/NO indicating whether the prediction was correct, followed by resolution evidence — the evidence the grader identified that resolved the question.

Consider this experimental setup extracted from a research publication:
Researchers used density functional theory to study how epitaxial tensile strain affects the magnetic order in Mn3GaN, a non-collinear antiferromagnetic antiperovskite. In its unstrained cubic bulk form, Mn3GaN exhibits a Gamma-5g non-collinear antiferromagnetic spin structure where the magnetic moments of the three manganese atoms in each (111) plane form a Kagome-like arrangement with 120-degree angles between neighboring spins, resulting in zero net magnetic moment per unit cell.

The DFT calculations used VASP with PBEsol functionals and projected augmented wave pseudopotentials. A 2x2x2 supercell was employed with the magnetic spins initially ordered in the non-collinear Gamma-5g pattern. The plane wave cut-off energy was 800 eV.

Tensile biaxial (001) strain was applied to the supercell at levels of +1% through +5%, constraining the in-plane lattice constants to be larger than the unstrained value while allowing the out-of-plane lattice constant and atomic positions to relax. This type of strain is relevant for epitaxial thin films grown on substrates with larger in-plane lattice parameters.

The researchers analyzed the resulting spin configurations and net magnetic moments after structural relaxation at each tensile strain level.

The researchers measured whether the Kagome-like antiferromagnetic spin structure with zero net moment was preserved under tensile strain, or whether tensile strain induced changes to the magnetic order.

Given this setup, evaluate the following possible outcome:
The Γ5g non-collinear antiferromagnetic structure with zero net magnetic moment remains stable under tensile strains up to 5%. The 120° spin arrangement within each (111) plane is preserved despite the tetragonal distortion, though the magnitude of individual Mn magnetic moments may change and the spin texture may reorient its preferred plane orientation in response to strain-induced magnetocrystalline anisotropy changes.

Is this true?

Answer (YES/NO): NO